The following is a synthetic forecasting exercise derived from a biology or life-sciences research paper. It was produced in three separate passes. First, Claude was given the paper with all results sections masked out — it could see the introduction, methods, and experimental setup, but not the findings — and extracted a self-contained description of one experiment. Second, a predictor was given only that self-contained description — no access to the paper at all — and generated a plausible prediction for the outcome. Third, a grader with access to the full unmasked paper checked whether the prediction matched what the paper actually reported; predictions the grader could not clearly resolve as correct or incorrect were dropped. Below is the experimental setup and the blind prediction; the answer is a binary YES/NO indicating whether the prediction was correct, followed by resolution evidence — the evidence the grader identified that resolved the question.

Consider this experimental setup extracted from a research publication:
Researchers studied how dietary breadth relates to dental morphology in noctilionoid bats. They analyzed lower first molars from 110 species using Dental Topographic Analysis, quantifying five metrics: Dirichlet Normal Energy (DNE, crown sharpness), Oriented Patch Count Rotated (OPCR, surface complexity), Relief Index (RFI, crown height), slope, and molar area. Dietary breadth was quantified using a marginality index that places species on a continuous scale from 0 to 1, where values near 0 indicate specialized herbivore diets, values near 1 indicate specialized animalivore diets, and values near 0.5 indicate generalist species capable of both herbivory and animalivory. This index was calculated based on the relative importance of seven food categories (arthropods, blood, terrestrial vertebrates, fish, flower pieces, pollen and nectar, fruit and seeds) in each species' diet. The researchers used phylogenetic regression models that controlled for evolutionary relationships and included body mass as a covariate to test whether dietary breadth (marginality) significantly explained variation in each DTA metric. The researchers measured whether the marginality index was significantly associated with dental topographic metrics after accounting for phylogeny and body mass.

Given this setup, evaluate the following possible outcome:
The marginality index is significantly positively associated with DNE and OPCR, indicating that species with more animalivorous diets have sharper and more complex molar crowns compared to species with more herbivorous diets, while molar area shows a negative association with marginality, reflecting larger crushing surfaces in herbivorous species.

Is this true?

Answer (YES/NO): NO